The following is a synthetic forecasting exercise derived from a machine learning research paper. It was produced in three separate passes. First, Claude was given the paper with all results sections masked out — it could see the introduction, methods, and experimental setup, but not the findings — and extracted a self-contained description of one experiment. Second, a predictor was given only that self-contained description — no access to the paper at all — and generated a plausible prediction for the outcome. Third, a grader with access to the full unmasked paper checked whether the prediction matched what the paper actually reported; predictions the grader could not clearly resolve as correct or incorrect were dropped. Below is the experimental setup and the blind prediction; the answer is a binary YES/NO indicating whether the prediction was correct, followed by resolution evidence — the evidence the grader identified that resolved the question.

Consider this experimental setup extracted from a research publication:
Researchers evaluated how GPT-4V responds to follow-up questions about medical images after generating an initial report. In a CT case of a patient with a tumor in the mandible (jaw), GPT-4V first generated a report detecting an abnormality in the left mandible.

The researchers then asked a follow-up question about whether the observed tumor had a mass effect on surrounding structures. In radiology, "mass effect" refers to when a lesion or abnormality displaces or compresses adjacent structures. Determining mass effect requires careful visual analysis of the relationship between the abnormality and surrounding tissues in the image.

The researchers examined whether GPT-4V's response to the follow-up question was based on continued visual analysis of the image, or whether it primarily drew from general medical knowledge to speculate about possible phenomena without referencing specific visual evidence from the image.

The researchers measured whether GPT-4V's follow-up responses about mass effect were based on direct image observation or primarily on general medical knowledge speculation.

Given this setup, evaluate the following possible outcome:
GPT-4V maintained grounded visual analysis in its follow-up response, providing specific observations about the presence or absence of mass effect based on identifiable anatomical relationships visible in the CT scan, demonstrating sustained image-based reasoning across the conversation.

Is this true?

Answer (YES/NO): NO